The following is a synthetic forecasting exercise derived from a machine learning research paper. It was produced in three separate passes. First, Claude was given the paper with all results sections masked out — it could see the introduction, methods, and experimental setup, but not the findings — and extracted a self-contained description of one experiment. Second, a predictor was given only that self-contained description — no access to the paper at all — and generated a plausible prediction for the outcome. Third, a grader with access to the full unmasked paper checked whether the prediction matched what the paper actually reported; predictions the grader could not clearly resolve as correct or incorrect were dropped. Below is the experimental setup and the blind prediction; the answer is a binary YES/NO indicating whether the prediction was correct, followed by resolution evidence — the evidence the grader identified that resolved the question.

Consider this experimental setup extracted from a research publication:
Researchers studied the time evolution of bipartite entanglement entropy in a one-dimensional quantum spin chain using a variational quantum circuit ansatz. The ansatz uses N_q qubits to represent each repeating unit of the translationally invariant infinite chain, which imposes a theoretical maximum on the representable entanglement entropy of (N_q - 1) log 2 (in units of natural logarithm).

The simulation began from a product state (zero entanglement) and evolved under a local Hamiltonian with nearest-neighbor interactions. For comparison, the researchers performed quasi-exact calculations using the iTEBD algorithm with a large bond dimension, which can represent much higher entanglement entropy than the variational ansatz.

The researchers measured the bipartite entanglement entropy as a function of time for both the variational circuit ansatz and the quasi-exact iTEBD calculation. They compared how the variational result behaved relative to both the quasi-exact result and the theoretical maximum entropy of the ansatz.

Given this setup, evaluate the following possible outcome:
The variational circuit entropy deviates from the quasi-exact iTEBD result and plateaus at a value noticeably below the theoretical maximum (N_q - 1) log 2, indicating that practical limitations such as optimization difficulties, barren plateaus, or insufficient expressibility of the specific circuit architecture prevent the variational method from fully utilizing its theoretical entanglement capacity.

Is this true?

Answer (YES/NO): NO